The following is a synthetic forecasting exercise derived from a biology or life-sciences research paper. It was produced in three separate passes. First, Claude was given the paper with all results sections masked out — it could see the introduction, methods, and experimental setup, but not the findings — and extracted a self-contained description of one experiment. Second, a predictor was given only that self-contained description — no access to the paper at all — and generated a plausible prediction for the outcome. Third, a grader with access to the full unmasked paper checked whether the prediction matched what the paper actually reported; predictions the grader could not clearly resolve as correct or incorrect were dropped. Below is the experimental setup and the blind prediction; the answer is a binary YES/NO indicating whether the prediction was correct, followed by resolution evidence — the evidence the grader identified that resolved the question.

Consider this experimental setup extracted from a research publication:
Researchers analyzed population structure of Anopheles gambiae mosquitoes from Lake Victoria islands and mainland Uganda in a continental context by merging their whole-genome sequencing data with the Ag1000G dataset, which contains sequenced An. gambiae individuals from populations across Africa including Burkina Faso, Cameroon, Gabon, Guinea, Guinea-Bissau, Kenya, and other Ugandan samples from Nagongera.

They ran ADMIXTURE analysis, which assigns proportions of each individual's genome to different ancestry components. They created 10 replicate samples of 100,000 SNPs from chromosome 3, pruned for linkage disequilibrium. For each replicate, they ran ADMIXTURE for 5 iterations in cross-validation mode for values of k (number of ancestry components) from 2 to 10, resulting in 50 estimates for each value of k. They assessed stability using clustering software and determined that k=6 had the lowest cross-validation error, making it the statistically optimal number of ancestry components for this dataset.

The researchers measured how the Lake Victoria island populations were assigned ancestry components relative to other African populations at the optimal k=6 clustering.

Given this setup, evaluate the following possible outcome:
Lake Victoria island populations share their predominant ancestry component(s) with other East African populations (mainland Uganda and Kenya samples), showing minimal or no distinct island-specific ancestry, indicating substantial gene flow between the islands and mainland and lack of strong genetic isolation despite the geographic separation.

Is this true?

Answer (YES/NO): NO